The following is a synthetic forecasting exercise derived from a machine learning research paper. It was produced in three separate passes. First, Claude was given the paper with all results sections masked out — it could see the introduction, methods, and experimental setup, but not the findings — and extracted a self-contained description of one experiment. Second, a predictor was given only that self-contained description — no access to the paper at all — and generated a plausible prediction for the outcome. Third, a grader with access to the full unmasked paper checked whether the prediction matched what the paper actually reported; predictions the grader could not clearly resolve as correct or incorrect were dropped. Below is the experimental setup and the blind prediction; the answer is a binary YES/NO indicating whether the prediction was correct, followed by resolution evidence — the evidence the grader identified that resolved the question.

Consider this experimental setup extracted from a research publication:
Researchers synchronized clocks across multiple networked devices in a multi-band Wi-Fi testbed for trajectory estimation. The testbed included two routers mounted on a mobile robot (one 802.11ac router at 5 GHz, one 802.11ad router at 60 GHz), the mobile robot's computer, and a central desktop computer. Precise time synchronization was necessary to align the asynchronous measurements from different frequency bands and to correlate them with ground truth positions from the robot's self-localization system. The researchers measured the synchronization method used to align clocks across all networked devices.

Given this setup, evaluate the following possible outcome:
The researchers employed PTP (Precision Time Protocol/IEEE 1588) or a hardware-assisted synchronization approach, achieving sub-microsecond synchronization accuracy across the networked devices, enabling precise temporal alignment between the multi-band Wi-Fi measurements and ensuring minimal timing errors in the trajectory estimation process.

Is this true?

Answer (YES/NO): NO